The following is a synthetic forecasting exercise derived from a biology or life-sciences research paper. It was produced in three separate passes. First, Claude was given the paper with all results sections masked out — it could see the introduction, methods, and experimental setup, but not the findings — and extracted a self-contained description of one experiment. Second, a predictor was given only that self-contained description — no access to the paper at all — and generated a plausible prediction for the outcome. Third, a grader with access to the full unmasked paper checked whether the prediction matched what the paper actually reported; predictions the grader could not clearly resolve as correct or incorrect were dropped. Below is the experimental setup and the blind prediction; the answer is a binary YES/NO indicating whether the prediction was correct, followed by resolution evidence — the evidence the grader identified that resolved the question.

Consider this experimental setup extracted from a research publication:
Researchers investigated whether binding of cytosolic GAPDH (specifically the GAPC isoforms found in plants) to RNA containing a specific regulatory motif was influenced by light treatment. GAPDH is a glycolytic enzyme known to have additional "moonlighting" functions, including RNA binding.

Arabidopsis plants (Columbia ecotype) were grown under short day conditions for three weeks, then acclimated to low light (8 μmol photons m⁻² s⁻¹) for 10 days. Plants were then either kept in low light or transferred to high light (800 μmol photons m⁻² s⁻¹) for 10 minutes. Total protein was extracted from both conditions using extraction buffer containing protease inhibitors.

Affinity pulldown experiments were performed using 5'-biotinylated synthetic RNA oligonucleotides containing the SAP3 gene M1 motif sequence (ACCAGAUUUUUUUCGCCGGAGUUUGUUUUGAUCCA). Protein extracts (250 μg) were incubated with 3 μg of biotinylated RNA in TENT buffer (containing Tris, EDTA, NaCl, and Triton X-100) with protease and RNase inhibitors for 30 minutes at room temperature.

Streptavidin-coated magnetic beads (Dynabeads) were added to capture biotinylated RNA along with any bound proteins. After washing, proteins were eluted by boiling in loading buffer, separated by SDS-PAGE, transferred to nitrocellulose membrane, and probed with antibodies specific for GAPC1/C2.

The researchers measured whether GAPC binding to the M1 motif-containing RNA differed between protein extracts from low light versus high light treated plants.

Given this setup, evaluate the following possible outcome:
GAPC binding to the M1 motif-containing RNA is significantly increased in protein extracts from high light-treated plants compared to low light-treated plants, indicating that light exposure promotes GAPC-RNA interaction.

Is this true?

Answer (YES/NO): NO